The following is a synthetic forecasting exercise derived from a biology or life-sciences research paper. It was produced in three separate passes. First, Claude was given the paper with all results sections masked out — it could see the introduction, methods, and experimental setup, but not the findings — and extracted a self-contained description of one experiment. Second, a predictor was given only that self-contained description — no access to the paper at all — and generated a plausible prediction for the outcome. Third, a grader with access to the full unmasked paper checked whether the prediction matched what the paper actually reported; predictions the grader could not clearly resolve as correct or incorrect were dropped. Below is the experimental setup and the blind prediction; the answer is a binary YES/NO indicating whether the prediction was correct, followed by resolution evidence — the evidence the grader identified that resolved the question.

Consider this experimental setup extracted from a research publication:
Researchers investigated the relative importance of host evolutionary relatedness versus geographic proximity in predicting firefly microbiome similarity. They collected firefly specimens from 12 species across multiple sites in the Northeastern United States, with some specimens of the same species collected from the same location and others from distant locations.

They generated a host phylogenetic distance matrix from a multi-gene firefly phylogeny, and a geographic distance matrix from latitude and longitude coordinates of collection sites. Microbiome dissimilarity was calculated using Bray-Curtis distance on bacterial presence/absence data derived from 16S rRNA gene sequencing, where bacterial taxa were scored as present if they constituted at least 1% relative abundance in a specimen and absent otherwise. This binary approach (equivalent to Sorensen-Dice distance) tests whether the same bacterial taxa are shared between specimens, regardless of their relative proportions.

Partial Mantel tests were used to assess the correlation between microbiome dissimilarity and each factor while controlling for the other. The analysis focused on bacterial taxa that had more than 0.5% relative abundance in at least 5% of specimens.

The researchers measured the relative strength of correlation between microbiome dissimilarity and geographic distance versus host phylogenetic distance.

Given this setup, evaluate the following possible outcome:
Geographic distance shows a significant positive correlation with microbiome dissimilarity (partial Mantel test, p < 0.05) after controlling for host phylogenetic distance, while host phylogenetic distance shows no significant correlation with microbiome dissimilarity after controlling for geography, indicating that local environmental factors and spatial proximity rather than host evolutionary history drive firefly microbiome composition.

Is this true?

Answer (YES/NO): NO